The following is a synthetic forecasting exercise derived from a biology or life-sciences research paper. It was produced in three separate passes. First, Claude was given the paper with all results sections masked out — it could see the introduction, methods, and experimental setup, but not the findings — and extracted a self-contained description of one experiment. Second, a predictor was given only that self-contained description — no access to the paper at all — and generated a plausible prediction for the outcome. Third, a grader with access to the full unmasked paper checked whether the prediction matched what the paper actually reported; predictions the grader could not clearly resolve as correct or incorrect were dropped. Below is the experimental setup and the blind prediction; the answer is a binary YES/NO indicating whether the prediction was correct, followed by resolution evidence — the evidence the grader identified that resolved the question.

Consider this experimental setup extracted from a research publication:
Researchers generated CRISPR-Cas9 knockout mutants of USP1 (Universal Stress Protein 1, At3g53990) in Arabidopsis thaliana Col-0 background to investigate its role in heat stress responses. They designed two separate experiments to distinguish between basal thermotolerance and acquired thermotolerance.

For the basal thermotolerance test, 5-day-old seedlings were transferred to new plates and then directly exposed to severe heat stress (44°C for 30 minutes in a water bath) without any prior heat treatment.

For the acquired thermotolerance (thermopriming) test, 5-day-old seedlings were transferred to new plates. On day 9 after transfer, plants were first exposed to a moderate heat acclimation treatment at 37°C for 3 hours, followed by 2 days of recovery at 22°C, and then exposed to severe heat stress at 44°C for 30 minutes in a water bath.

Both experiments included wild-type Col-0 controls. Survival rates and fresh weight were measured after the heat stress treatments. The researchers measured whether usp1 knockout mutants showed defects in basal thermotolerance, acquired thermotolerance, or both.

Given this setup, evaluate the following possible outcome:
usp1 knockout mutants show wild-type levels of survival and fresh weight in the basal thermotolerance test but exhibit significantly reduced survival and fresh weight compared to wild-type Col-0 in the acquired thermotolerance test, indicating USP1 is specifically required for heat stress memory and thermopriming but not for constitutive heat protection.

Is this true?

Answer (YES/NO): YES